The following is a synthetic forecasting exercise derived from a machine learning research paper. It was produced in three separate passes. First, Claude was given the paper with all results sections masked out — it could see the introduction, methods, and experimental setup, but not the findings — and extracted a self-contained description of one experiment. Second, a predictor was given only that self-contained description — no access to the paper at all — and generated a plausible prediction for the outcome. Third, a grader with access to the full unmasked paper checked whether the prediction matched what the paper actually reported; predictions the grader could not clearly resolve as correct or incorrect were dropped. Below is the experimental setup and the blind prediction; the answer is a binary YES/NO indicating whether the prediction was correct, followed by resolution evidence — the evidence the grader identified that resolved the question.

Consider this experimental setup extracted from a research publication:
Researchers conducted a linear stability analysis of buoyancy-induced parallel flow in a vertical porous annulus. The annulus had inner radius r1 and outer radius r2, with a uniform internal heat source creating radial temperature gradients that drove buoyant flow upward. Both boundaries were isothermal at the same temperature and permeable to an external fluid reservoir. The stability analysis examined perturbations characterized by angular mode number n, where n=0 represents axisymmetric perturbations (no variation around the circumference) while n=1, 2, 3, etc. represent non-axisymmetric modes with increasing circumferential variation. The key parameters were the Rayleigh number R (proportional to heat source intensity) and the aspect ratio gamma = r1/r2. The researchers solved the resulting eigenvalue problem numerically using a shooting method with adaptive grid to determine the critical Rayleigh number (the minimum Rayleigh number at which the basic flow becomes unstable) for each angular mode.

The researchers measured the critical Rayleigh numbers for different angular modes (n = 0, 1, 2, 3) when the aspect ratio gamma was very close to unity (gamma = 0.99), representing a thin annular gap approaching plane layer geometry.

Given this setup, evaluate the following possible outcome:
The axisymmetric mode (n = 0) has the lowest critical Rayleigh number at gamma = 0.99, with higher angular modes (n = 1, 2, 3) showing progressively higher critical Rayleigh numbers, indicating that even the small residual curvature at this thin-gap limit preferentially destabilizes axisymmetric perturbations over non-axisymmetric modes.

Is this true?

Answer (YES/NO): YES